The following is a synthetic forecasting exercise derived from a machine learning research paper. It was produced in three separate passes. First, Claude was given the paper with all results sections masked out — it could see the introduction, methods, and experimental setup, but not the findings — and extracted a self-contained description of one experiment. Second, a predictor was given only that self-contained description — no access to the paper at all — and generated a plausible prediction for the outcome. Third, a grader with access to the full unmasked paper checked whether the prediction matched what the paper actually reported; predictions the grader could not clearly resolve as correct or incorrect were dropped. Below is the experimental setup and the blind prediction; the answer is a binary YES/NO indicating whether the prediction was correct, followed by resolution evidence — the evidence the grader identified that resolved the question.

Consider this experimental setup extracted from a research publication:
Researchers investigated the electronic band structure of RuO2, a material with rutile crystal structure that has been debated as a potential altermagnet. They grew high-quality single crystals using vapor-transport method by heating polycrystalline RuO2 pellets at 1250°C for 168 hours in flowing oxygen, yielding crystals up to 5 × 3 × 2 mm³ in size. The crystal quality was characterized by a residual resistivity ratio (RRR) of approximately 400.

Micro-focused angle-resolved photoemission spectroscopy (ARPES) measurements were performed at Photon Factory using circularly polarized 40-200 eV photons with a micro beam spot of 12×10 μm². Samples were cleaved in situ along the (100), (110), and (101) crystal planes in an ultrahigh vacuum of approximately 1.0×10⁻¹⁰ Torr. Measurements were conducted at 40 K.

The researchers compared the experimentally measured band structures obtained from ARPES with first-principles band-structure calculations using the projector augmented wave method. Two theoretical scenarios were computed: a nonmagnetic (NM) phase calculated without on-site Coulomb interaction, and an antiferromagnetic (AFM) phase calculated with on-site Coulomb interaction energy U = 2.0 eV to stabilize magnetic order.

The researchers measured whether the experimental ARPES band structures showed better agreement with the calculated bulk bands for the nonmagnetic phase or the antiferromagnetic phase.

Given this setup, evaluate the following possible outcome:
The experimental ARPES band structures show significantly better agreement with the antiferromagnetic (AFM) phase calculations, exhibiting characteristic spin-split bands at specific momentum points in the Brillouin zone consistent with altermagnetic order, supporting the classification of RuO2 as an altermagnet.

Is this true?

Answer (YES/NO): NO